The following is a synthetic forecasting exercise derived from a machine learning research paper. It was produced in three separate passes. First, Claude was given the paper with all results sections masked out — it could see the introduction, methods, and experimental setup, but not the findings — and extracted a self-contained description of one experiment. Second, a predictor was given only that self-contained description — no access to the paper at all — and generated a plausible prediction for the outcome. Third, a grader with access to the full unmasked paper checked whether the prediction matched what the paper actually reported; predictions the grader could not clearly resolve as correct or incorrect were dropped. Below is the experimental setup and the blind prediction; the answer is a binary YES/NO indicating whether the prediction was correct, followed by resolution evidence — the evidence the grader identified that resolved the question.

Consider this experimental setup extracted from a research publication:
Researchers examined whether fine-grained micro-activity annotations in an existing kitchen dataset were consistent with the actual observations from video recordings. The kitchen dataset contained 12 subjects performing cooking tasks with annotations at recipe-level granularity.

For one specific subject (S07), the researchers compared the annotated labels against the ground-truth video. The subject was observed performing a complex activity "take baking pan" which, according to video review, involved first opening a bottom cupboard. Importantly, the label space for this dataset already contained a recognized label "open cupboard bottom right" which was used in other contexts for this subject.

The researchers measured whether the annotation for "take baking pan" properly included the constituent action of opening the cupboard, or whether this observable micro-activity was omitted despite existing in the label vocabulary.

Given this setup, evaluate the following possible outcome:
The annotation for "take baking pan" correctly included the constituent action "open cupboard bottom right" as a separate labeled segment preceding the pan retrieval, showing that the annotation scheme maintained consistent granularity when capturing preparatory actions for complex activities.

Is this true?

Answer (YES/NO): NO